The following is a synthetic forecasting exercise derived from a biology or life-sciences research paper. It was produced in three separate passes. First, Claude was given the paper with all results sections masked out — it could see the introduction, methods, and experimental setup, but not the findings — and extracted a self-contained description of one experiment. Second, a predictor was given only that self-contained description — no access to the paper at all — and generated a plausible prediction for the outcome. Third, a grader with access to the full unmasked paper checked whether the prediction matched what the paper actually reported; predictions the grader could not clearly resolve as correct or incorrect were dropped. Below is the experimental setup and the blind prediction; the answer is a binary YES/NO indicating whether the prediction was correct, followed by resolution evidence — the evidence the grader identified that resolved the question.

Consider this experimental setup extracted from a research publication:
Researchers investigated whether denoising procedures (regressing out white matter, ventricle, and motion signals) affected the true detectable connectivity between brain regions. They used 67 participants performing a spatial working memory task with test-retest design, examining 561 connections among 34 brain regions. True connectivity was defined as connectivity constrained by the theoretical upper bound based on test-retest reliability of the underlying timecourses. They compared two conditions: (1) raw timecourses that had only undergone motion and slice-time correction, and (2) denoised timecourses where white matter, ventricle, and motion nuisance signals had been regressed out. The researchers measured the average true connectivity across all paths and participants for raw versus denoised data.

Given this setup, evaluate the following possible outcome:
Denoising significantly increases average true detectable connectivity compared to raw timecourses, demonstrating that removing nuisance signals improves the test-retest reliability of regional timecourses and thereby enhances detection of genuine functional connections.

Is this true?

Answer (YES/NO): NO